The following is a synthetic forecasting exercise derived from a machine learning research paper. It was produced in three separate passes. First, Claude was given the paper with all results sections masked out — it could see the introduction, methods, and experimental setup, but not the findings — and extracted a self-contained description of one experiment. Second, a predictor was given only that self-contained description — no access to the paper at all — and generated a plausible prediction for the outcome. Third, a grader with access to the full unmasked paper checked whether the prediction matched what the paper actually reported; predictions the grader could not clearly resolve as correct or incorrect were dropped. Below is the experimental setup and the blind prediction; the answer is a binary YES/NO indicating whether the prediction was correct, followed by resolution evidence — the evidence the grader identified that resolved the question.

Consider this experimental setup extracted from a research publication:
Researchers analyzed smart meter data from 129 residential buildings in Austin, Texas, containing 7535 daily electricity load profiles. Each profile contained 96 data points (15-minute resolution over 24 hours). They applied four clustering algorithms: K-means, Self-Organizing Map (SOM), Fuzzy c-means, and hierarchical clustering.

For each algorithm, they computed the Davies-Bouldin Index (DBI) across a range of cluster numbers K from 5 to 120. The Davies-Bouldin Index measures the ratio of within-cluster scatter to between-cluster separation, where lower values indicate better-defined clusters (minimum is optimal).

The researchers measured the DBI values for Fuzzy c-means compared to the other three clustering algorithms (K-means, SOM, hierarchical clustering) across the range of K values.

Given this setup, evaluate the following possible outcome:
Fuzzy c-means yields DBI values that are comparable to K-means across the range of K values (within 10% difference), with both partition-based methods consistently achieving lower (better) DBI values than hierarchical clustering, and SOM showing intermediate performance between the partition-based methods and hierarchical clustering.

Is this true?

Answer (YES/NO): NO